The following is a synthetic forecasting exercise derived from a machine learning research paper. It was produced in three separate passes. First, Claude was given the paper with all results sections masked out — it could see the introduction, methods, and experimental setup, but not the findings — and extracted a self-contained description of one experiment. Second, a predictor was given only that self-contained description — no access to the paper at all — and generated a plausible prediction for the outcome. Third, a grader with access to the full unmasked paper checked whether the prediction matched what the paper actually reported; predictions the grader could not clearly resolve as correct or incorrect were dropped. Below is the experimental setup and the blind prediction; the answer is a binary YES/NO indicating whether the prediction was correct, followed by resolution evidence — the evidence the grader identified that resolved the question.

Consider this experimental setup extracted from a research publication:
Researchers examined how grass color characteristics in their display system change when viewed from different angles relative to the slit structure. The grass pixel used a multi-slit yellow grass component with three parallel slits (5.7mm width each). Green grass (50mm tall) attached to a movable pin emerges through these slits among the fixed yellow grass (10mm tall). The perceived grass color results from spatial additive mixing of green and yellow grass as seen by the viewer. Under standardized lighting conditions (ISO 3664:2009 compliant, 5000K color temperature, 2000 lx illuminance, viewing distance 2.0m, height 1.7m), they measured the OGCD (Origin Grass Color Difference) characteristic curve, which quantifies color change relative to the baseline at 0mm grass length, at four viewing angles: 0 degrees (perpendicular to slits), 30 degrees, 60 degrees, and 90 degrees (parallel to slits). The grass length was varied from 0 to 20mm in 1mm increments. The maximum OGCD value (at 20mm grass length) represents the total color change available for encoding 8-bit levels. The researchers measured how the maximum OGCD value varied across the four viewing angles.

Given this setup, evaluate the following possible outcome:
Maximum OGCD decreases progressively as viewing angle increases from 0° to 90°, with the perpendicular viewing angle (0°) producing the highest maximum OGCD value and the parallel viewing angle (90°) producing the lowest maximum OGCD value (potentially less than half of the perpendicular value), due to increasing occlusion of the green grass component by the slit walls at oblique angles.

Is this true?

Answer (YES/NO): NO